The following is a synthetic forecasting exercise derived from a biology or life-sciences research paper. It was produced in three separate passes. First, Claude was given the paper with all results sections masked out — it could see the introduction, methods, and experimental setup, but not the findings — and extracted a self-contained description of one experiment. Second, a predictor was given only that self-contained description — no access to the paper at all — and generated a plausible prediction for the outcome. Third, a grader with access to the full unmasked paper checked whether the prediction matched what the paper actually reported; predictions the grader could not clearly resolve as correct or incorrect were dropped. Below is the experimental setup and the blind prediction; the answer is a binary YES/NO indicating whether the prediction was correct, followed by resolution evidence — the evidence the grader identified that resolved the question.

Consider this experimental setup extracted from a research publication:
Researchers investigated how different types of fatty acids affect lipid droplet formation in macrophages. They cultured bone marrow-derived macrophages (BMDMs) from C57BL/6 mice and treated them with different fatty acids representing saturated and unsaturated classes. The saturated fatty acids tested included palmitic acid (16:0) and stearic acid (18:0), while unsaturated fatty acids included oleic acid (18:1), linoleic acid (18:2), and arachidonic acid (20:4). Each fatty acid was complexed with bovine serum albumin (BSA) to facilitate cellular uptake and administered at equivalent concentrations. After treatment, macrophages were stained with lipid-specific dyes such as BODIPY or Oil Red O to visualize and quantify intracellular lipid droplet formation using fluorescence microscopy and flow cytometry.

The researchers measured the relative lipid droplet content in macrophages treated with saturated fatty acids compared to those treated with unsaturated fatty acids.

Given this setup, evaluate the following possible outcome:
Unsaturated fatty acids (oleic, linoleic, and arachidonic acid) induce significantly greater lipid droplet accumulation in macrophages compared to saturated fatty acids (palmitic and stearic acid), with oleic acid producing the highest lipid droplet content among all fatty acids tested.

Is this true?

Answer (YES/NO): NO